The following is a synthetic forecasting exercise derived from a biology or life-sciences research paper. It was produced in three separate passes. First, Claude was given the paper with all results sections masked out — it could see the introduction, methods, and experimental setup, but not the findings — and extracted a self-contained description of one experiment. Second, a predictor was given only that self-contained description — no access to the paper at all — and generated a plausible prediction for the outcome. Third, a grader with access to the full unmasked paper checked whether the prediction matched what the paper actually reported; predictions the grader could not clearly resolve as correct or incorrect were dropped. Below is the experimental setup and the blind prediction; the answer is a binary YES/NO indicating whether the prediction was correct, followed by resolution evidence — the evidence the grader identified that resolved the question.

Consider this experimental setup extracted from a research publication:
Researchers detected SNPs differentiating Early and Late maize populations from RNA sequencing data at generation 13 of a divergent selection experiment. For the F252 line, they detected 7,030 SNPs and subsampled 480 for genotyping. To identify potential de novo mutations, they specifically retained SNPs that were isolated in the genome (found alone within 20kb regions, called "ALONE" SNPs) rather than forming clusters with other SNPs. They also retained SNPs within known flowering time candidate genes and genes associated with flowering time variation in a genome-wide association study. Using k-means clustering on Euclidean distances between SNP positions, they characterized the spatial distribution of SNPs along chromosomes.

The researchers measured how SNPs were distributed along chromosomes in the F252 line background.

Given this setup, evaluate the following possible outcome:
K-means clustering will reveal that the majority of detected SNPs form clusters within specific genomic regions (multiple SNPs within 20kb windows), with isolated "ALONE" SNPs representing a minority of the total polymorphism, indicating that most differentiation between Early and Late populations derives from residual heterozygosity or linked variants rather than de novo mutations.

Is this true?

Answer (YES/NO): YES